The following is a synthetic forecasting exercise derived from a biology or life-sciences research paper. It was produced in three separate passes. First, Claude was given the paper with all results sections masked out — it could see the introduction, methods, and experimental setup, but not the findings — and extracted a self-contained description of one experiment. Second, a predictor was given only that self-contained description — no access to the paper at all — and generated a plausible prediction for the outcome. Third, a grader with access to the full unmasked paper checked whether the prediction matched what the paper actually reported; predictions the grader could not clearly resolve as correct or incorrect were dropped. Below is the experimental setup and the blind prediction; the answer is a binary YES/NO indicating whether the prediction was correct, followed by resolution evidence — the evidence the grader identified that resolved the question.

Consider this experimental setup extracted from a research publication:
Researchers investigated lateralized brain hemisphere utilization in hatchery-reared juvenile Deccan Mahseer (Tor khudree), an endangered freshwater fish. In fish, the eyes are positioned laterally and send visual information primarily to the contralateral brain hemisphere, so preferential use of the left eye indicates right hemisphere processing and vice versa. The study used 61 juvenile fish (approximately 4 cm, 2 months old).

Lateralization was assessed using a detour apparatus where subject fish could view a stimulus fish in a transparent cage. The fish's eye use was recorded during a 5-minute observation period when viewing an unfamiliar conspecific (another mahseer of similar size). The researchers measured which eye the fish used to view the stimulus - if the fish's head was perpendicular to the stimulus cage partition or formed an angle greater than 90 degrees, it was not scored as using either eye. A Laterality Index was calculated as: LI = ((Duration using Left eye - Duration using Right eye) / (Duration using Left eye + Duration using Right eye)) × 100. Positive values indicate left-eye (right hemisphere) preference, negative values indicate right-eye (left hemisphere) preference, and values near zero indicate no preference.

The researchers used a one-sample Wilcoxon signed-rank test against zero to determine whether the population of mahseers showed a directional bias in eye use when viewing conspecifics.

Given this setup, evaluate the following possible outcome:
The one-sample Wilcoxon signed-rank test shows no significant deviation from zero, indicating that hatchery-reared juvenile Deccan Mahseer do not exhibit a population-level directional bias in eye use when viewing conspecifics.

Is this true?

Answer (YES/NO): YES